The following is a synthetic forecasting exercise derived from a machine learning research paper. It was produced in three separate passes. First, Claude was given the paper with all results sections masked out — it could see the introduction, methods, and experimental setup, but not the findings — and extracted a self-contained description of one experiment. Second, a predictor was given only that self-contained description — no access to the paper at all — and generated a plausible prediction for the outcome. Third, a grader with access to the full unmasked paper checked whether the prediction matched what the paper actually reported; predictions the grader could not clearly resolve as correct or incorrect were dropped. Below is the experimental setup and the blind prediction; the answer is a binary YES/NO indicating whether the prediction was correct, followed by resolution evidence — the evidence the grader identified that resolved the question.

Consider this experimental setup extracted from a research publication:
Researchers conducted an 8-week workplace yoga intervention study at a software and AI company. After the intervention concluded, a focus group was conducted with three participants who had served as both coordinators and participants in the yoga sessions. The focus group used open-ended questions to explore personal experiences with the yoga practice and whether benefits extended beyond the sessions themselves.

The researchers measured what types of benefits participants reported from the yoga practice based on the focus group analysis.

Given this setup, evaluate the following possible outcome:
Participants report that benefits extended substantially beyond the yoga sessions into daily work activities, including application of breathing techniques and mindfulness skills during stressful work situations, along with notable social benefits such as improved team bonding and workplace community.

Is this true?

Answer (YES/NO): NO